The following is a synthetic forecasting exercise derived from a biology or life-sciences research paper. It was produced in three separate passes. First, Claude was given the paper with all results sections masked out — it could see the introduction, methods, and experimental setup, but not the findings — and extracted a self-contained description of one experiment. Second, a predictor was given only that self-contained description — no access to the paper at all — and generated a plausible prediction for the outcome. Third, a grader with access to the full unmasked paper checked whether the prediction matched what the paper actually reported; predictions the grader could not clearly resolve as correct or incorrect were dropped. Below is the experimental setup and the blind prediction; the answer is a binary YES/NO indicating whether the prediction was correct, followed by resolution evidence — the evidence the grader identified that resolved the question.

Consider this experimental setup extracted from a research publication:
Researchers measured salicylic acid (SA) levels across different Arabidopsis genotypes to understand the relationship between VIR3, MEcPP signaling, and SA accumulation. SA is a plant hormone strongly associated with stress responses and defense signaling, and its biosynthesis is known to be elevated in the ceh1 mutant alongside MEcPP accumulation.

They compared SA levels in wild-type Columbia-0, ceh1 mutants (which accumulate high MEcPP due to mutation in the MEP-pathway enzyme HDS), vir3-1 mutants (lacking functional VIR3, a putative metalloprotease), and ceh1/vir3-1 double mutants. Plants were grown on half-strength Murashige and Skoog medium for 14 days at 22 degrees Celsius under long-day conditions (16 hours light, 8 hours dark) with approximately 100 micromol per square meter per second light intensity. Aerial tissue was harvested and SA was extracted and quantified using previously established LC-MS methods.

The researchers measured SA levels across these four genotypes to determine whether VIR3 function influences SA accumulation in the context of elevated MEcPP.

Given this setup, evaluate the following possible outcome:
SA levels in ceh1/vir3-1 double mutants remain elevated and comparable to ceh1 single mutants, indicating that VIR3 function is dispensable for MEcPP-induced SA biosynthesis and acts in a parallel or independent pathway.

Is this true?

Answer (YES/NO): NO